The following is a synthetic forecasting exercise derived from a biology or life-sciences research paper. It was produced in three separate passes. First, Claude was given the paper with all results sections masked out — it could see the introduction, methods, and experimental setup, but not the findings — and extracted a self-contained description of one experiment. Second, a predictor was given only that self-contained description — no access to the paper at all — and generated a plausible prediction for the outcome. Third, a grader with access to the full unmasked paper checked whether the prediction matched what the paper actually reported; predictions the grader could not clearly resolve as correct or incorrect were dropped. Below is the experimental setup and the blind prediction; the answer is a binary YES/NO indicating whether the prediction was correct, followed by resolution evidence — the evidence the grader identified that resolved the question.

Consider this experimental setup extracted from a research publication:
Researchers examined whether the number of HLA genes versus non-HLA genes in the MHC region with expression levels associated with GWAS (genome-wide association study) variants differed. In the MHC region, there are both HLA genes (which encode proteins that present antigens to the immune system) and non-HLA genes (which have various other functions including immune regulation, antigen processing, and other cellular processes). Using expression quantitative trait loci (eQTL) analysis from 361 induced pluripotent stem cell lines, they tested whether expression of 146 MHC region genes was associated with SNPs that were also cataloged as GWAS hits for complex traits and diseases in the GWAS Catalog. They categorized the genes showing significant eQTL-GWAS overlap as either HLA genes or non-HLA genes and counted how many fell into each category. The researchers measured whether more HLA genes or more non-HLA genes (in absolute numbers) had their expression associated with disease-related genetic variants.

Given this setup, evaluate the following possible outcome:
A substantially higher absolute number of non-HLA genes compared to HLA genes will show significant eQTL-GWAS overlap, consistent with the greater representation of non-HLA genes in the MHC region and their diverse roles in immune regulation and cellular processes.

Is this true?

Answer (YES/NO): YES